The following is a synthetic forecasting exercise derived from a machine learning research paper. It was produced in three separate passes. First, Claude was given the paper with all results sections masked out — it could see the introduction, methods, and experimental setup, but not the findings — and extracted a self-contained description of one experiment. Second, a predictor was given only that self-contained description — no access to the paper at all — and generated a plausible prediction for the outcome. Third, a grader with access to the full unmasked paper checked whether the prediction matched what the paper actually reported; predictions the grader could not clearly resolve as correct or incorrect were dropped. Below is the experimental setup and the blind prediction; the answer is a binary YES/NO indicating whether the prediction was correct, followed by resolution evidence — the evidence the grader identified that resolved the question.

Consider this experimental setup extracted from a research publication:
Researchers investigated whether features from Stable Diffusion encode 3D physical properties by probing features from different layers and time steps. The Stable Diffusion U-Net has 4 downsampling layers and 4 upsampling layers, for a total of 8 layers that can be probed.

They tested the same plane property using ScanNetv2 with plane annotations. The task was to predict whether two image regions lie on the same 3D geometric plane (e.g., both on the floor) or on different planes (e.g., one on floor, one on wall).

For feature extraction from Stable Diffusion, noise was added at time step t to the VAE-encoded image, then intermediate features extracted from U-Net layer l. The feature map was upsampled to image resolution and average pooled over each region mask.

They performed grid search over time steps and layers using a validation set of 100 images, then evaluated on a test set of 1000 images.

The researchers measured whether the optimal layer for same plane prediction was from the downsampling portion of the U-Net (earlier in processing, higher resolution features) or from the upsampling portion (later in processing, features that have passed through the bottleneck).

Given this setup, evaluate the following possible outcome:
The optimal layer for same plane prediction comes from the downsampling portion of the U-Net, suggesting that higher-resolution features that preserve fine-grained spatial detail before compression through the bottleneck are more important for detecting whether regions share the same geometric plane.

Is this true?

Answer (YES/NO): NO